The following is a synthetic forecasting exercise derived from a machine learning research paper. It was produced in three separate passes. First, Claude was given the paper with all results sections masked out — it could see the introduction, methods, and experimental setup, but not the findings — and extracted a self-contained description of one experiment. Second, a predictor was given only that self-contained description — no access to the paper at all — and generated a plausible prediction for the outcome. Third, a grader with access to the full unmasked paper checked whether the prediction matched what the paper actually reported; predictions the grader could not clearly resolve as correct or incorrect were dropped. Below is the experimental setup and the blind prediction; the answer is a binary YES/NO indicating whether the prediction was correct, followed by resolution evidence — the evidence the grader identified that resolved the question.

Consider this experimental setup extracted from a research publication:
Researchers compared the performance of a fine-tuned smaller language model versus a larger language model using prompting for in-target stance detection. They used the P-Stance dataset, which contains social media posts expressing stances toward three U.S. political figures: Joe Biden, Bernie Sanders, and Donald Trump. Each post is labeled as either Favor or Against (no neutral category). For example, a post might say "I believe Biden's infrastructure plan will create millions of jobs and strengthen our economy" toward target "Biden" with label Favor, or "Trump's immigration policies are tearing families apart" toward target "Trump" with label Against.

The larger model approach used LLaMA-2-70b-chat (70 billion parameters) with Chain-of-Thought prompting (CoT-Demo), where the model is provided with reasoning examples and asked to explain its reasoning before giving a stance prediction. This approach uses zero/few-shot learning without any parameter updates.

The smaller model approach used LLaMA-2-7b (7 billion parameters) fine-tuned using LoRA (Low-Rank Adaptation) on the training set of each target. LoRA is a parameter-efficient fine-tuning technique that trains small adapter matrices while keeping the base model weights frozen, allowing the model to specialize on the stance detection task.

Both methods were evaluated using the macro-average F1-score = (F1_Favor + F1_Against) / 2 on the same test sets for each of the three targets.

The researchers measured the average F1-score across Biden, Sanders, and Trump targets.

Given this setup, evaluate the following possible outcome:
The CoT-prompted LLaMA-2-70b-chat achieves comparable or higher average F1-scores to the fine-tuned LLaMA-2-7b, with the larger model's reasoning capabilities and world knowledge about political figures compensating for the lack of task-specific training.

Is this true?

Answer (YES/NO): NO